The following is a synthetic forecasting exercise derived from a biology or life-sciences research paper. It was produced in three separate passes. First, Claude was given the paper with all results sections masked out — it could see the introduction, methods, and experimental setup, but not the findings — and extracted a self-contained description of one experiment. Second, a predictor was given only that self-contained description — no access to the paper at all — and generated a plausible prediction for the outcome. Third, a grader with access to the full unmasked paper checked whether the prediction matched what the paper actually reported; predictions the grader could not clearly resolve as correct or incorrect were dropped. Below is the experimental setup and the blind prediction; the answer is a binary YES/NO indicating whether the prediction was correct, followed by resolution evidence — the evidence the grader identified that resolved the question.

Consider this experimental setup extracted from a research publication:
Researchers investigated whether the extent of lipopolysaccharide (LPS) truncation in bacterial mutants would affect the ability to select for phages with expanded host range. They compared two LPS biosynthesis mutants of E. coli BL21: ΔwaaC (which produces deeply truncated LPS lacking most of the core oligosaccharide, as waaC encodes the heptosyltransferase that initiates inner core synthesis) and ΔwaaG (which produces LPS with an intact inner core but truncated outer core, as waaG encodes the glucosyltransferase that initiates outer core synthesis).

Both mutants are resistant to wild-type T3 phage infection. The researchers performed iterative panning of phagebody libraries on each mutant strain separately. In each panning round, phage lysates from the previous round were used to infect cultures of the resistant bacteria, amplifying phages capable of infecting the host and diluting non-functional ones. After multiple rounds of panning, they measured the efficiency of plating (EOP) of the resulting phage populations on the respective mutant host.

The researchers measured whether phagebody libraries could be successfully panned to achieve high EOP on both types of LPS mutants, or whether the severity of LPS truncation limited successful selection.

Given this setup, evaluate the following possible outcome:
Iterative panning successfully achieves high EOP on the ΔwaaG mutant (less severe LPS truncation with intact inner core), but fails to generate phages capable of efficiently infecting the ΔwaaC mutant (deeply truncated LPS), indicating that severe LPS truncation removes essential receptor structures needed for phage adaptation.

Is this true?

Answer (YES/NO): NO